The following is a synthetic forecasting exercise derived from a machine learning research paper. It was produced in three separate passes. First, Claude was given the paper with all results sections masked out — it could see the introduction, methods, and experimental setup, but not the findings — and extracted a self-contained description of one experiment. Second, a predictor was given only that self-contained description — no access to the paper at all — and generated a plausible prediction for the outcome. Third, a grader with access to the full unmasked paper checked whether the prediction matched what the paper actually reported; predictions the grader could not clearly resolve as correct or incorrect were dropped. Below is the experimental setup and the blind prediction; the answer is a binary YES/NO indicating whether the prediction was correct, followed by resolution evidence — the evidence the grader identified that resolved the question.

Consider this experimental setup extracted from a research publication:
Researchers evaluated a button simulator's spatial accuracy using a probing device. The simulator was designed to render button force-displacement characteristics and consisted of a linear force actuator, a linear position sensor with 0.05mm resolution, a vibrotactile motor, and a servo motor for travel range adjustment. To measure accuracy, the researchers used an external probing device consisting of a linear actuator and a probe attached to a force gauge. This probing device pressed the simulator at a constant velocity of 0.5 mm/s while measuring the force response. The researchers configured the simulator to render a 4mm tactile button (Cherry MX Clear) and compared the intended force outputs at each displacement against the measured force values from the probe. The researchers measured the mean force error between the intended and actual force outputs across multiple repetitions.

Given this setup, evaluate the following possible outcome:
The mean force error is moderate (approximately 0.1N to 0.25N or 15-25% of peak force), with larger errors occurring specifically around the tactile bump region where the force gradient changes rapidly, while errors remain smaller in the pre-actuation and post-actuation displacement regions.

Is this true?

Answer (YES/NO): NO